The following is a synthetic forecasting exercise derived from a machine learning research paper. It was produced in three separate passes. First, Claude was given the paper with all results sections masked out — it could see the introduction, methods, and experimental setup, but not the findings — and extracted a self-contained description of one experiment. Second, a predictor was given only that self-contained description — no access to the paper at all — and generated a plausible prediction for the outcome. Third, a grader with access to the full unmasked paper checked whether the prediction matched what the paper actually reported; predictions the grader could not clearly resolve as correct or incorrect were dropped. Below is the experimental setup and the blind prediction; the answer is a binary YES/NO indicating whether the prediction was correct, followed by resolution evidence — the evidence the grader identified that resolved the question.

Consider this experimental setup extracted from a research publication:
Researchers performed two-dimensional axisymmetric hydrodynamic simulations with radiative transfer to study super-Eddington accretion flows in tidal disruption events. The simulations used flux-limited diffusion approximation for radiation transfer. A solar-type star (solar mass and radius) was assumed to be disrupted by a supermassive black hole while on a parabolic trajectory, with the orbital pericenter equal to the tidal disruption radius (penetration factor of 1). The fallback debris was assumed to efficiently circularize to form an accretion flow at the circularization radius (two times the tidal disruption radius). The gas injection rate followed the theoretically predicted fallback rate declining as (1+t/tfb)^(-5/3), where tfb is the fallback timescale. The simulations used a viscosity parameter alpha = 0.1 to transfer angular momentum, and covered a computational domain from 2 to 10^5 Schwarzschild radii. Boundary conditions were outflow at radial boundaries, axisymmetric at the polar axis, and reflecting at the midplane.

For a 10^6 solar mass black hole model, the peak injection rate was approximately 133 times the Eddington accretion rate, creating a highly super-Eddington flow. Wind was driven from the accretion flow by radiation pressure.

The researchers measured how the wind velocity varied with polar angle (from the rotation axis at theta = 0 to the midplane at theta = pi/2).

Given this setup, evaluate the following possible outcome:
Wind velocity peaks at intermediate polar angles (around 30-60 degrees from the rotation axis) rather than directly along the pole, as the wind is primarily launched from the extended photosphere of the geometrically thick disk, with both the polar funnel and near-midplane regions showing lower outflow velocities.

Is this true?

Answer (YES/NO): NO